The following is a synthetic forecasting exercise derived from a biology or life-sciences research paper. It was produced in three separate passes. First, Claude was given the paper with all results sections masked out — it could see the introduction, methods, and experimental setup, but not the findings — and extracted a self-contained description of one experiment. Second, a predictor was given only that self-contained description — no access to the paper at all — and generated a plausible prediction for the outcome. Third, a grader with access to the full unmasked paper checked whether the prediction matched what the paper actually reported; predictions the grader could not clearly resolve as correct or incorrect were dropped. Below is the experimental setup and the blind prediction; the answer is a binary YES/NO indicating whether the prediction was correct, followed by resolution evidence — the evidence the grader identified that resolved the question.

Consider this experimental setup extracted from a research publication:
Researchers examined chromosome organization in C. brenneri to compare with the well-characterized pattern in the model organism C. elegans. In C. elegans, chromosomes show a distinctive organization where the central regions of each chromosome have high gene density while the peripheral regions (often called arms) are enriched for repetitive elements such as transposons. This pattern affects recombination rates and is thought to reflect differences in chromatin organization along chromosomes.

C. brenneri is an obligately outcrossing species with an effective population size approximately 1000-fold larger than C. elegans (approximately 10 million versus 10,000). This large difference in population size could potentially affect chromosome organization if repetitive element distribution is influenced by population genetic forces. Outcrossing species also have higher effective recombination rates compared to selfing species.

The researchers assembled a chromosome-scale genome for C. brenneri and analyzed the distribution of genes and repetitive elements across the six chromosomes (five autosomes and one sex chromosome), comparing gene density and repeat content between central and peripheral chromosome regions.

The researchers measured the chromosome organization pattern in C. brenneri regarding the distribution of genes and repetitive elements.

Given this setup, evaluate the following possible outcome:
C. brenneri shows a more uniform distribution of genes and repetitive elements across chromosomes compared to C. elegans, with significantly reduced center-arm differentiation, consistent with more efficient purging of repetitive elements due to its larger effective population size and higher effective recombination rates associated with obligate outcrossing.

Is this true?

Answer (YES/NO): NO